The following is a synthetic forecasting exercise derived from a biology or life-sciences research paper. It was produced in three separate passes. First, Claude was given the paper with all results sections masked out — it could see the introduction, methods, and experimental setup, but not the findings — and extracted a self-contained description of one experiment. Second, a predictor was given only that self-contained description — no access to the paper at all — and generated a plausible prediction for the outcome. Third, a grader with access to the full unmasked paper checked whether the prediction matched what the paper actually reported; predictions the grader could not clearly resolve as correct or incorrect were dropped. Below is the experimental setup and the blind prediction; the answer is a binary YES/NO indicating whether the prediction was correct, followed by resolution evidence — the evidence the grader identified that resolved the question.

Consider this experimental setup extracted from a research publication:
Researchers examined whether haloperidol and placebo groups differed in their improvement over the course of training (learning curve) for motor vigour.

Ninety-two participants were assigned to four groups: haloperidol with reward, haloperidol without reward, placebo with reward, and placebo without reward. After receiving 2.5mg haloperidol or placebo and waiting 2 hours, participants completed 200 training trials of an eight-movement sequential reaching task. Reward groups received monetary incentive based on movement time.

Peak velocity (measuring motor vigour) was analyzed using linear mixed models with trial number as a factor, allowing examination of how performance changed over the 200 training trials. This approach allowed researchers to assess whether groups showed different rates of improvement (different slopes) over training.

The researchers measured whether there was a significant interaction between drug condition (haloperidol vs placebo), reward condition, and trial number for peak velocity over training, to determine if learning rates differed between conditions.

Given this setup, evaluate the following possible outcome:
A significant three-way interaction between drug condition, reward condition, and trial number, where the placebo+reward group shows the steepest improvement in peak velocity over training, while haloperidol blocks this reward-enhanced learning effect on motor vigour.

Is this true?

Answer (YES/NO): YES